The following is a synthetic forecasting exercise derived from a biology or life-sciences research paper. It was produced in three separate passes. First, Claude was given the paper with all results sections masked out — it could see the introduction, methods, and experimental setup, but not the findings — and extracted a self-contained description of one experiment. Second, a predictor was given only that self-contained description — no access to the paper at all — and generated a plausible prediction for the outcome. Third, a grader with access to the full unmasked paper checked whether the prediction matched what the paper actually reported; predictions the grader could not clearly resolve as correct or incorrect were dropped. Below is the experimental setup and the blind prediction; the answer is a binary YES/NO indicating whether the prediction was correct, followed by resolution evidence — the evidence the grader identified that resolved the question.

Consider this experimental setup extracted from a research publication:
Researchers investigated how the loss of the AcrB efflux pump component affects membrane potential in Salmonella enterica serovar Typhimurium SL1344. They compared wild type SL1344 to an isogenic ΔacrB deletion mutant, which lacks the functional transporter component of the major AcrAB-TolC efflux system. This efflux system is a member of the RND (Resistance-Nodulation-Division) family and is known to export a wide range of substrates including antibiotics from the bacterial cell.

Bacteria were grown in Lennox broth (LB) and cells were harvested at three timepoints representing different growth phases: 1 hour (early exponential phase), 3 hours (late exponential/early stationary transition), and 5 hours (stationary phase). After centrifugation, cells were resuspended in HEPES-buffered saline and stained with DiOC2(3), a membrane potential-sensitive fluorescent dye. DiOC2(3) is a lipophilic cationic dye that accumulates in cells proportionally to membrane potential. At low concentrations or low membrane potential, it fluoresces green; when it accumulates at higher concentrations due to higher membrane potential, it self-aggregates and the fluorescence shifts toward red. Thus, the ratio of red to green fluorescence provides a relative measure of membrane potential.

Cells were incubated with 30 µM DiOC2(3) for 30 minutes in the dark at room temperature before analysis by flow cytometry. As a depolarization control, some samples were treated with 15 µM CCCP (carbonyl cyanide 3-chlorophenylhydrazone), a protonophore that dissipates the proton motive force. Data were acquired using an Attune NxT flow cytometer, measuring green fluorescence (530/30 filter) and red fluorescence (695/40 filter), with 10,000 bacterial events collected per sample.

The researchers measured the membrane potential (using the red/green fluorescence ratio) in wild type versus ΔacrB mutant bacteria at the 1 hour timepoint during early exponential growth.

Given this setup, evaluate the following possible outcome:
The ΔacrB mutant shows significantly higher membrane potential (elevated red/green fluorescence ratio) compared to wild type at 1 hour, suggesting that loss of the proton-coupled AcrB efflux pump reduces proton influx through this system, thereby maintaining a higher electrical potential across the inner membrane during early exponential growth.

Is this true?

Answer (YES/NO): YES